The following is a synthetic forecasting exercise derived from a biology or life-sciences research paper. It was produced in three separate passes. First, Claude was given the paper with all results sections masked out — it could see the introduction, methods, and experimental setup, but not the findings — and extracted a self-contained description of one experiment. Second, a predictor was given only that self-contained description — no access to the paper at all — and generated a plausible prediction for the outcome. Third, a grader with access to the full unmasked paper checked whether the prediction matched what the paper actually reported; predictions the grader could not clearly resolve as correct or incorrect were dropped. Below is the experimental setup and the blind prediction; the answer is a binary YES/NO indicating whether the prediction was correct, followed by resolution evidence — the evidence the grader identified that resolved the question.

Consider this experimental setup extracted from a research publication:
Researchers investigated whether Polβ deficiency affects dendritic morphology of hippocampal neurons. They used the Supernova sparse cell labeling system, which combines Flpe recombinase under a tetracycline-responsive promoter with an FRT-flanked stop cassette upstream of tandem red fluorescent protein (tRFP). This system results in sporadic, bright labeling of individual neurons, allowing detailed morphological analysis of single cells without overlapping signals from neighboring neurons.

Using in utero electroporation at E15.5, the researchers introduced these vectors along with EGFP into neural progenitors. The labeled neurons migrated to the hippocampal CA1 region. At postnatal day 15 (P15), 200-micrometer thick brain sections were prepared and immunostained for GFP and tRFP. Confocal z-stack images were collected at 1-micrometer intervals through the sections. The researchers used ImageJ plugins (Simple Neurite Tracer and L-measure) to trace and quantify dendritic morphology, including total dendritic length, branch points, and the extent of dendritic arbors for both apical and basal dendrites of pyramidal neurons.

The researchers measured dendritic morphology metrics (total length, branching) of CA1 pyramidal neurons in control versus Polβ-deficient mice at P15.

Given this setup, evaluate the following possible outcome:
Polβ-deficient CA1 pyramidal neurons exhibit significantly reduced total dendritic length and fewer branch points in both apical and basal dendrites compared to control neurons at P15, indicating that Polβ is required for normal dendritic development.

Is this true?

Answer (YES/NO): NO